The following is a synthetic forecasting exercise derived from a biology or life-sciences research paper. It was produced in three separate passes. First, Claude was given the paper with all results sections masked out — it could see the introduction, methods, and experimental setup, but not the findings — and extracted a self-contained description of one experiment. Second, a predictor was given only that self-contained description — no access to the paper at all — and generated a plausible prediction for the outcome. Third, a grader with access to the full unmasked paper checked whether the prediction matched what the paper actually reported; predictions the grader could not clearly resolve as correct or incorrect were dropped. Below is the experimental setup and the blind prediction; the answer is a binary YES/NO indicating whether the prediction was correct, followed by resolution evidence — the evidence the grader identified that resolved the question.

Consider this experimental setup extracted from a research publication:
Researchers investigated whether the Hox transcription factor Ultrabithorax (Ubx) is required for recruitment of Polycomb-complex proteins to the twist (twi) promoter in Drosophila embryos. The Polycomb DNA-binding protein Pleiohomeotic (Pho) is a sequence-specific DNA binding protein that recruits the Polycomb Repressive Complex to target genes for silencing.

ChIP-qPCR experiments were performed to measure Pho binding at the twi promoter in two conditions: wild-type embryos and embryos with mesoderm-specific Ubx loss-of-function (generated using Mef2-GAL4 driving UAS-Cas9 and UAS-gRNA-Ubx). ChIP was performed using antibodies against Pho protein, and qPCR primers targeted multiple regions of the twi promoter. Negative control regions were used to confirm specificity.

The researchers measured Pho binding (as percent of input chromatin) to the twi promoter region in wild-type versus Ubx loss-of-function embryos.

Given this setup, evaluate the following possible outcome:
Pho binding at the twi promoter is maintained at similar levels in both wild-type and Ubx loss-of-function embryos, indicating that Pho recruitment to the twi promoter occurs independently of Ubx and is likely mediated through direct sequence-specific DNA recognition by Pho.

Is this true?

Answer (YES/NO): NO